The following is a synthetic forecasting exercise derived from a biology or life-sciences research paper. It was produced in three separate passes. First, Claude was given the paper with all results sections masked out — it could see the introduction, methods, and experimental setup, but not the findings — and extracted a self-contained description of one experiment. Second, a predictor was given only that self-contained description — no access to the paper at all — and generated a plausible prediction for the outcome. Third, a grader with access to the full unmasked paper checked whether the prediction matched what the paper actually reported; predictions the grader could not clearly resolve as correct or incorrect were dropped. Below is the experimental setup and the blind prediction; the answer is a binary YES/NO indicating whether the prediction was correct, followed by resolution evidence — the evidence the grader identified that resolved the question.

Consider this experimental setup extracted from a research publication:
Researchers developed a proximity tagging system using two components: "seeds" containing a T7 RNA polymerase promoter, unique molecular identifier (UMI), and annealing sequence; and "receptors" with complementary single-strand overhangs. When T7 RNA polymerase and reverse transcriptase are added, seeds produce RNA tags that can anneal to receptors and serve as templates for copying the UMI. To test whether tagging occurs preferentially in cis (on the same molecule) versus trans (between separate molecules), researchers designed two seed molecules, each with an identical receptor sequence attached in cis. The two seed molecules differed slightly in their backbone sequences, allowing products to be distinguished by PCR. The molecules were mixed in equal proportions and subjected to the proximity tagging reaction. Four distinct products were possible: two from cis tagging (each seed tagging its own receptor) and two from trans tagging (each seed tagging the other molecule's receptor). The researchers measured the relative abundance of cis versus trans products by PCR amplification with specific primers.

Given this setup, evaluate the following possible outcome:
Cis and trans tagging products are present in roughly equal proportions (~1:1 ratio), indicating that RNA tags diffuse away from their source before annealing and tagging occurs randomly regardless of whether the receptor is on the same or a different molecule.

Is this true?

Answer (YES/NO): NO